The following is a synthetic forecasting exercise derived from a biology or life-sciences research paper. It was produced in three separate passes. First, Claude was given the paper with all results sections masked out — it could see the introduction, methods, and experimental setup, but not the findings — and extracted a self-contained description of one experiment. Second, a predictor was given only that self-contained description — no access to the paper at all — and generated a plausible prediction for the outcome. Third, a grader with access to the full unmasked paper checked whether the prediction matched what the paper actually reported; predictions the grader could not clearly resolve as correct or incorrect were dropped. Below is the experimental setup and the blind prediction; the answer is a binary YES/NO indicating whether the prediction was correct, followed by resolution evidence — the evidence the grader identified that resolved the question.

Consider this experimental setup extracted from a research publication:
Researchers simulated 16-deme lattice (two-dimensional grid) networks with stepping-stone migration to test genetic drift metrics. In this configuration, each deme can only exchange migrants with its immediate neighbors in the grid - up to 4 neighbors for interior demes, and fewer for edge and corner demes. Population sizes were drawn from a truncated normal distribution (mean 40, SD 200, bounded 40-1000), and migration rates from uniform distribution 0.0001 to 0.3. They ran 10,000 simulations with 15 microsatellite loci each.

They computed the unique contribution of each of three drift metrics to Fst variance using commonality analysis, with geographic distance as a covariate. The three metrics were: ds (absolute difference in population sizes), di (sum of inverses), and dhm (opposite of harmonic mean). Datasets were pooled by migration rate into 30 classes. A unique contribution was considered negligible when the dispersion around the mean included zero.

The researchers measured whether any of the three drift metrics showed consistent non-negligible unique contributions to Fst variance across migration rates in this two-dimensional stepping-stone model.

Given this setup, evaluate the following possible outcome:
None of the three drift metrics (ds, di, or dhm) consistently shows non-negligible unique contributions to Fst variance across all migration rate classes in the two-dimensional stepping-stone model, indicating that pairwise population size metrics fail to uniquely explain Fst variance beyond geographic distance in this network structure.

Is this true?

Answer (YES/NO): NO